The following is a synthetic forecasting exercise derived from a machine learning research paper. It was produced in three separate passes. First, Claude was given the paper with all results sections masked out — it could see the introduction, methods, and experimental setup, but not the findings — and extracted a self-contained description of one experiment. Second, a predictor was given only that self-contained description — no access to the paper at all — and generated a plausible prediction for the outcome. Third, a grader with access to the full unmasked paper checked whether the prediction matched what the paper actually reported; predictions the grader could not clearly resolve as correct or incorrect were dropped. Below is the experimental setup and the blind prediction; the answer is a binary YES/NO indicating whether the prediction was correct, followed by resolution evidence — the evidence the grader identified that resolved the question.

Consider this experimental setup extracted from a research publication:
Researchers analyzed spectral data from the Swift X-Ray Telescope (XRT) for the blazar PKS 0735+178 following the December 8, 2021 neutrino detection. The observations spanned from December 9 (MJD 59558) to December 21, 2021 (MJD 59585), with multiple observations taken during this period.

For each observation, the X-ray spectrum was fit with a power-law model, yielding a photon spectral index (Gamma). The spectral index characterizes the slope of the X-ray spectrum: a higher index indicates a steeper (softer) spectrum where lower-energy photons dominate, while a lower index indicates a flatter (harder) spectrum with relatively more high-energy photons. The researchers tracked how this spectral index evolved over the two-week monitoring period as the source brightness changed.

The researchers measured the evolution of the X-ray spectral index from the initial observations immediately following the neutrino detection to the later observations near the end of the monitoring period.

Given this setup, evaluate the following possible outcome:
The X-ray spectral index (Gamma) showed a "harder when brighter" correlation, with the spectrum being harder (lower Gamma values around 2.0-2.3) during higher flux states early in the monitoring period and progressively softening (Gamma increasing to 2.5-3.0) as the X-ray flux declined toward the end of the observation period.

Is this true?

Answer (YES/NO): NO